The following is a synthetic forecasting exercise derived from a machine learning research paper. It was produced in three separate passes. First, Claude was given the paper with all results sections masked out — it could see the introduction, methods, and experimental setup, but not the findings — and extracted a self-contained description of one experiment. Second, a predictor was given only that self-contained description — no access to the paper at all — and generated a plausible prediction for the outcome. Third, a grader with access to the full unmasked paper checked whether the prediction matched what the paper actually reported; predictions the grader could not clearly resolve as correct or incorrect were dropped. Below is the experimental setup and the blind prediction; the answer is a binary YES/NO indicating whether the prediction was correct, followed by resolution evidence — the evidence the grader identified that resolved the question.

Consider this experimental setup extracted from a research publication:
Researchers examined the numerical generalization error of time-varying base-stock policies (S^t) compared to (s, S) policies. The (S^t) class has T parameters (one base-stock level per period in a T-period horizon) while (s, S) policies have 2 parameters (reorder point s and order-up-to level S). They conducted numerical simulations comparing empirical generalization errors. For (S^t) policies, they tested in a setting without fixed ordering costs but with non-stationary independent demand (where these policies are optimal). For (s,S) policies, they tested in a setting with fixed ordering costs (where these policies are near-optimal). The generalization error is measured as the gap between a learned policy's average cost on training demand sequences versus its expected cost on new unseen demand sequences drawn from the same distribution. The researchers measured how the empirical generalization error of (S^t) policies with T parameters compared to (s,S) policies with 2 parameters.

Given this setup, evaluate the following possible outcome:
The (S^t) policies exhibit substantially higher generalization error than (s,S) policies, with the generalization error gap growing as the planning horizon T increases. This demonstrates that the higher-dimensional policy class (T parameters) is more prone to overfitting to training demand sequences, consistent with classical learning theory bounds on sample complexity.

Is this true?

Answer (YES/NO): NO